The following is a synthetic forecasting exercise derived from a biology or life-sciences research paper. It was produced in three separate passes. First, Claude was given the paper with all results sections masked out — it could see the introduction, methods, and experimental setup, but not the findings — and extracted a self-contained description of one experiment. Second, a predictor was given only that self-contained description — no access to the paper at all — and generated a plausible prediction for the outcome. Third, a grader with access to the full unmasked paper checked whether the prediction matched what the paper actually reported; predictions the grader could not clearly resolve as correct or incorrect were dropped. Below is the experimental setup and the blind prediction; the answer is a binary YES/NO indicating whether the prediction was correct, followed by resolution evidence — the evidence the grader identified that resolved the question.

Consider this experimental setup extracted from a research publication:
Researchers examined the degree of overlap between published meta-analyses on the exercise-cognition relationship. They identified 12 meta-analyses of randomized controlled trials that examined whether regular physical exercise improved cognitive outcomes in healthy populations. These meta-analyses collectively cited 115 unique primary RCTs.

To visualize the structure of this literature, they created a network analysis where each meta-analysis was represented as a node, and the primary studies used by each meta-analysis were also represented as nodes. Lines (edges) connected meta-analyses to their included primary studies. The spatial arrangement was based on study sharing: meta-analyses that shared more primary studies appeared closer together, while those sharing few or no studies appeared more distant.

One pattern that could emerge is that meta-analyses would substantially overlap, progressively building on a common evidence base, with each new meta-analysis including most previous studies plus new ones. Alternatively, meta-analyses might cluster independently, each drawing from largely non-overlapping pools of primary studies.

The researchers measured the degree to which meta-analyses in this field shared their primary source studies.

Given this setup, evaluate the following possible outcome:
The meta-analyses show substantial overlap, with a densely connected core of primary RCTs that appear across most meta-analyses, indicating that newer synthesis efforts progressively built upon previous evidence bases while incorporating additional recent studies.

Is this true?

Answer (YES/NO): NO